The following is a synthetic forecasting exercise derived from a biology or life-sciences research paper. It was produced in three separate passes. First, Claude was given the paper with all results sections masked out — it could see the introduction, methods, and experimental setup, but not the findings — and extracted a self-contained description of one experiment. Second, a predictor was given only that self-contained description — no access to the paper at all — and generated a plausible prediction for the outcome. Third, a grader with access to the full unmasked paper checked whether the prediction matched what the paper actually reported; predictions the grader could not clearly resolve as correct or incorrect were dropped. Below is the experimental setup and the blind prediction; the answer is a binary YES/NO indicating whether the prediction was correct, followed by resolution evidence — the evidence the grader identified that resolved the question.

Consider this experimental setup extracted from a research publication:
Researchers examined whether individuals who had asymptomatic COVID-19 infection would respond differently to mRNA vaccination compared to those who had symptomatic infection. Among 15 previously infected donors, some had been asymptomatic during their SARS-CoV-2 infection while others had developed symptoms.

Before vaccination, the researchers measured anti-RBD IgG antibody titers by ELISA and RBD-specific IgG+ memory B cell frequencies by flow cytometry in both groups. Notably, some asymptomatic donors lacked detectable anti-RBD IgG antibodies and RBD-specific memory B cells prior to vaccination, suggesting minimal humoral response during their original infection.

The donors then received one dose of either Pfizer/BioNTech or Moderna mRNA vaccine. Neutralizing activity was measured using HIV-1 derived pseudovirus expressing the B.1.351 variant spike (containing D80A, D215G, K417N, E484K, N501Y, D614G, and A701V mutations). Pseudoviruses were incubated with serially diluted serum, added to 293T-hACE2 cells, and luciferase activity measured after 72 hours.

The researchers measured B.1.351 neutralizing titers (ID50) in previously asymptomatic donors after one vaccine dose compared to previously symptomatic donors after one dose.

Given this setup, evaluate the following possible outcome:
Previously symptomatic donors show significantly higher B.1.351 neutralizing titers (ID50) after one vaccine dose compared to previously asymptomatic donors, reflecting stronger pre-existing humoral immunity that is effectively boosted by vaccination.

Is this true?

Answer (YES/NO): YES